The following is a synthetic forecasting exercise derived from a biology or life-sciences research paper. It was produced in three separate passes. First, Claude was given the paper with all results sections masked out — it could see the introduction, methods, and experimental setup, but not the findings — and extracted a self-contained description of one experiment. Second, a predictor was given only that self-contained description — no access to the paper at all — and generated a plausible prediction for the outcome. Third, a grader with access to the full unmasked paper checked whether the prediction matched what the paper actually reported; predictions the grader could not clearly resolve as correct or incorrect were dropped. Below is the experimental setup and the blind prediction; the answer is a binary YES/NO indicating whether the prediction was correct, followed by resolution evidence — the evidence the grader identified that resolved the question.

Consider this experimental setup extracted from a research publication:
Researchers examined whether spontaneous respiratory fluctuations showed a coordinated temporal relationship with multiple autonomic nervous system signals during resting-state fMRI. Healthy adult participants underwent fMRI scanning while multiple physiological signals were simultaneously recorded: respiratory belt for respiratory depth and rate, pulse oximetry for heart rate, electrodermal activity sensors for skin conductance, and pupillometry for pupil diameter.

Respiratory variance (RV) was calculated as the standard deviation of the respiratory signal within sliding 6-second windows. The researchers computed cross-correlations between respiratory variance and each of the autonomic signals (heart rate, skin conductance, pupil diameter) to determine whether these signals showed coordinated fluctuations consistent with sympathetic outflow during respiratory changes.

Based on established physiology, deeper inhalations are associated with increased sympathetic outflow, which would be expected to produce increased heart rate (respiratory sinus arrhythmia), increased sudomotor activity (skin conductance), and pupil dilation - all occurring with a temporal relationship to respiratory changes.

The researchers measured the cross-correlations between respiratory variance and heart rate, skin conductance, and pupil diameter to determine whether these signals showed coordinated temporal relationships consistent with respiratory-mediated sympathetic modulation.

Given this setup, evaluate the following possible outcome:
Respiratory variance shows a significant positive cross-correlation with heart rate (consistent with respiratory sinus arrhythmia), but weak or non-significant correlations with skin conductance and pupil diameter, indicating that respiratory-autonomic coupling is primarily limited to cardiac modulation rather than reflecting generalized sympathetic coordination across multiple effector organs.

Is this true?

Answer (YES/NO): NO